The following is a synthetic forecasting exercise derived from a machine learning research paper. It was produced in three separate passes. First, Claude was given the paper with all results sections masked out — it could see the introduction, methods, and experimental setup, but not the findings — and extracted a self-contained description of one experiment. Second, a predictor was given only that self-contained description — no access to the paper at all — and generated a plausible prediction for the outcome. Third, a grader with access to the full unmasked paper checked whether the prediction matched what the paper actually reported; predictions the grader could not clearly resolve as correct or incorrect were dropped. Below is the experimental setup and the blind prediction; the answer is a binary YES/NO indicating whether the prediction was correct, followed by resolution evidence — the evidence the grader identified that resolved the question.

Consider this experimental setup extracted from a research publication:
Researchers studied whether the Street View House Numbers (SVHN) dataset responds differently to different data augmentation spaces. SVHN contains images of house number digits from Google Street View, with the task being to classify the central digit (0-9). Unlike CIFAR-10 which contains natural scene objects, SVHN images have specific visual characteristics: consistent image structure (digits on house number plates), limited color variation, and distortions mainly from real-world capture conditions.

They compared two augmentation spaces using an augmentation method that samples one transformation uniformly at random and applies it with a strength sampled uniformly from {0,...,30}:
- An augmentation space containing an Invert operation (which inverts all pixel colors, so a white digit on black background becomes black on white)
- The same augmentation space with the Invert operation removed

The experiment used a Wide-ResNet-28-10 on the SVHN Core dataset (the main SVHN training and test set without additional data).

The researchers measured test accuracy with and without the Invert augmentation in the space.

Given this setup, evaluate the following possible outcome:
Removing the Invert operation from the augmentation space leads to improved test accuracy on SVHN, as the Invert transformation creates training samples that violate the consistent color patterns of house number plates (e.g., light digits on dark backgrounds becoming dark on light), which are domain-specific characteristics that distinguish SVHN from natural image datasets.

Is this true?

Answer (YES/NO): NO